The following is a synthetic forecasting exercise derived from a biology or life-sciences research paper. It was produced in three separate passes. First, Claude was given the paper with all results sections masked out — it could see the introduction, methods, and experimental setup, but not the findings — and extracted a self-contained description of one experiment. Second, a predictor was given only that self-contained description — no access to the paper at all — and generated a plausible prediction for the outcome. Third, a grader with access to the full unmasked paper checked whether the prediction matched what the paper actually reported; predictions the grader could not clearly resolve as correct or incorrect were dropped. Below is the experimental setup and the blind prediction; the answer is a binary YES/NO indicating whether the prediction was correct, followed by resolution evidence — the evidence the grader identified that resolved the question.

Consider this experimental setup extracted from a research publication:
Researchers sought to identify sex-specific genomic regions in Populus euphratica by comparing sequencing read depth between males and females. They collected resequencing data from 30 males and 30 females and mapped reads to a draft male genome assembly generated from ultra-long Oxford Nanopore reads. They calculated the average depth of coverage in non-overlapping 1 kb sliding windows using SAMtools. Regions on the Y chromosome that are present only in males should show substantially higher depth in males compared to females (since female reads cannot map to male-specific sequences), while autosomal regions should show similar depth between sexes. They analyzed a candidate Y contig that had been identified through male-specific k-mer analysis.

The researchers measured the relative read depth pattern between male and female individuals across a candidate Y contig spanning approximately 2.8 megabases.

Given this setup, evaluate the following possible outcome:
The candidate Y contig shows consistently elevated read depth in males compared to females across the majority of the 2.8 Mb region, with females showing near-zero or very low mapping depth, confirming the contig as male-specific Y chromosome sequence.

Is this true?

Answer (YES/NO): NO